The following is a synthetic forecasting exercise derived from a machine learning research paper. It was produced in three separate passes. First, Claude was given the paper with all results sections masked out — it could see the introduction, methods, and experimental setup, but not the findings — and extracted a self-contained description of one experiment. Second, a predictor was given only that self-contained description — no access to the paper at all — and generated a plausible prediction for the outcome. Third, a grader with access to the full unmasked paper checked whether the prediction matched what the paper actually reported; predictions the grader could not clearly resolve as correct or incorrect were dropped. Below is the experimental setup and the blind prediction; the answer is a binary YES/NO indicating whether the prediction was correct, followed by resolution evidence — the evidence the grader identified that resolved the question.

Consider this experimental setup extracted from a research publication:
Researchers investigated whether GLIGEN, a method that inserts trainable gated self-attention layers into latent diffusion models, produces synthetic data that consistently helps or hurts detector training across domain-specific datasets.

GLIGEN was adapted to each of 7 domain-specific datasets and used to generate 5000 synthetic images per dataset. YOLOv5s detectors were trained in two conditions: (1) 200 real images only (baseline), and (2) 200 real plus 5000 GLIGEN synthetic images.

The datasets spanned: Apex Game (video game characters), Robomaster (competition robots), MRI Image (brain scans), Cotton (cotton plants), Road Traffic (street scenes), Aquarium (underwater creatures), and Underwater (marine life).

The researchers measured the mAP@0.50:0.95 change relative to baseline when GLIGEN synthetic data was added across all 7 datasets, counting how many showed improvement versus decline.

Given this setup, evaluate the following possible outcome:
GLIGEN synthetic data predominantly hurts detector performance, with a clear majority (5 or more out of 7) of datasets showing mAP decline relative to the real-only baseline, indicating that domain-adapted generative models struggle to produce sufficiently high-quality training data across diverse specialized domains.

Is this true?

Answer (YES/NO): YES